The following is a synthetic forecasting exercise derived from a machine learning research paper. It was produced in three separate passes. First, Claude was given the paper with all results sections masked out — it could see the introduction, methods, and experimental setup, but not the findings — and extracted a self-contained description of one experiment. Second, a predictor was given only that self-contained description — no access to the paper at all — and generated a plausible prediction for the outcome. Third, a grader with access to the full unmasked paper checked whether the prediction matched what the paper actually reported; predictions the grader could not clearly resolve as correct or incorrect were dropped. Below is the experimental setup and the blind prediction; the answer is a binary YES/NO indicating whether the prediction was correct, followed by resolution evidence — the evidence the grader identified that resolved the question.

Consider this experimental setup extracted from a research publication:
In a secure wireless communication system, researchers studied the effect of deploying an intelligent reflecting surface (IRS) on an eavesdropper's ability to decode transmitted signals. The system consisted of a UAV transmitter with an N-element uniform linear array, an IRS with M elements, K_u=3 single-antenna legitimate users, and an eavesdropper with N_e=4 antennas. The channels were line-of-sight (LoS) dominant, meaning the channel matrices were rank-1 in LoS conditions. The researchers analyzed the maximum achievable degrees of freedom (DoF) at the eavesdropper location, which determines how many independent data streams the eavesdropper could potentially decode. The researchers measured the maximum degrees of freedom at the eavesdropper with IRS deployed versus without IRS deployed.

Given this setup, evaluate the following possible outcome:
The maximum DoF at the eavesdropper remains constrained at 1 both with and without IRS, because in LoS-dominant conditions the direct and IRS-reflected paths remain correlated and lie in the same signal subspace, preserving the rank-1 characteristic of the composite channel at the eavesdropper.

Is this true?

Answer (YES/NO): NO